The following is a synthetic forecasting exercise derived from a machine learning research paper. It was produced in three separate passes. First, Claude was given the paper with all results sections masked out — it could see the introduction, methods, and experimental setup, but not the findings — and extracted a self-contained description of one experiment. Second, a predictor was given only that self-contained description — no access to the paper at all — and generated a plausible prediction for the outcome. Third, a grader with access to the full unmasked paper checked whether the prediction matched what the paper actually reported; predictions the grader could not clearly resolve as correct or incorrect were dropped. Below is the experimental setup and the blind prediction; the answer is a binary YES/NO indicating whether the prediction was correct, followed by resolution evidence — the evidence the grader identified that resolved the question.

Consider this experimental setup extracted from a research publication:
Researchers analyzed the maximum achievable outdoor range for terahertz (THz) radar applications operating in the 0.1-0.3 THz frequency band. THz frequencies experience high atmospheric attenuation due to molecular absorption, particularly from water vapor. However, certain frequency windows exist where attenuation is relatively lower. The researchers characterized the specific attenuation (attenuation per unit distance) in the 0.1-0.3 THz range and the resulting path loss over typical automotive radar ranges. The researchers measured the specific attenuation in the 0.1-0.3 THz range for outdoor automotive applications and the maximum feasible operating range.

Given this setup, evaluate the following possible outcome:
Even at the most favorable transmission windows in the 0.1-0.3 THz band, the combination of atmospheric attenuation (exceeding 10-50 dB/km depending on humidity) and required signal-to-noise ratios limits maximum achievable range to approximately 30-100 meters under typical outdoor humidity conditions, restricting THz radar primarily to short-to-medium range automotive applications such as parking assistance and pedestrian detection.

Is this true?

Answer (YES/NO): NO